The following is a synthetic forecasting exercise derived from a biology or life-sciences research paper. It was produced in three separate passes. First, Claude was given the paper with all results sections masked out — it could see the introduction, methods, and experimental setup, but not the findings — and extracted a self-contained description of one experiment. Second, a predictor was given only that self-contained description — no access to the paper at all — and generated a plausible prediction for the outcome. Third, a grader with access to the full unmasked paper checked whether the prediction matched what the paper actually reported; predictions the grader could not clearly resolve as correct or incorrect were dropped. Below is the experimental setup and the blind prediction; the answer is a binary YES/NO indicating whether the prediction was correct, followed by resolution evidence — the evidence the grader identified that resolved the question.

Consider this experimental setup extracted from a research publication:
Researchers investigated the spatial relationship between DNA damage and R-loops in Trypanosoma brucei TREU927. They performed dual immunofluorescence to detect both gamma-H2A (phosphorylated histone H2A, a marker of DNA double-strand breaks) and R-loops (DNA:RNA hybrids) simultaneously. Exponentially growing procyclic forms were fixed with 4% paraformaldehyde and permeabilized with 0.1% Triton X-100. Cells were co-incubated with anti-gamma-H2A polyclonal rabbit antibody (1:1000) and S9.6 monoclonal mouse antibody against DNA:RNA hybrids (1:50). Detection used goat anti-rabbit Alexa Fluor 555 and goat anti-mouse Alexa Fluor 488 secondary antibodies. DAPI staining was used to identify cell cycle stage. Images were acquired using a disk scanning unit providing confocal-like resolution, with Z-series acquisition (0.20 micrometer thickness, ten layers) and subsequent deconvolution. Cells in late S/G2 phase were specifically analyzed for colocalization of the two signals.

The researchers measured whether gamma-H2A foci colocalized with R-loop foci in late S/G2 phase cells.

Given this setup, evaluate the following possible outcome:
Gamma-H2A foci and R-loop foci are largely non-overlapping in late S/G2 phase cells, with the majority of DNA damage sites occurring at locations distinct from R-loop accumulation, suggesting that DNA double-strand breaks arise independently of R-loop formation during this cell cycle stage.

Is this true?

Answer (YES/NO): NO